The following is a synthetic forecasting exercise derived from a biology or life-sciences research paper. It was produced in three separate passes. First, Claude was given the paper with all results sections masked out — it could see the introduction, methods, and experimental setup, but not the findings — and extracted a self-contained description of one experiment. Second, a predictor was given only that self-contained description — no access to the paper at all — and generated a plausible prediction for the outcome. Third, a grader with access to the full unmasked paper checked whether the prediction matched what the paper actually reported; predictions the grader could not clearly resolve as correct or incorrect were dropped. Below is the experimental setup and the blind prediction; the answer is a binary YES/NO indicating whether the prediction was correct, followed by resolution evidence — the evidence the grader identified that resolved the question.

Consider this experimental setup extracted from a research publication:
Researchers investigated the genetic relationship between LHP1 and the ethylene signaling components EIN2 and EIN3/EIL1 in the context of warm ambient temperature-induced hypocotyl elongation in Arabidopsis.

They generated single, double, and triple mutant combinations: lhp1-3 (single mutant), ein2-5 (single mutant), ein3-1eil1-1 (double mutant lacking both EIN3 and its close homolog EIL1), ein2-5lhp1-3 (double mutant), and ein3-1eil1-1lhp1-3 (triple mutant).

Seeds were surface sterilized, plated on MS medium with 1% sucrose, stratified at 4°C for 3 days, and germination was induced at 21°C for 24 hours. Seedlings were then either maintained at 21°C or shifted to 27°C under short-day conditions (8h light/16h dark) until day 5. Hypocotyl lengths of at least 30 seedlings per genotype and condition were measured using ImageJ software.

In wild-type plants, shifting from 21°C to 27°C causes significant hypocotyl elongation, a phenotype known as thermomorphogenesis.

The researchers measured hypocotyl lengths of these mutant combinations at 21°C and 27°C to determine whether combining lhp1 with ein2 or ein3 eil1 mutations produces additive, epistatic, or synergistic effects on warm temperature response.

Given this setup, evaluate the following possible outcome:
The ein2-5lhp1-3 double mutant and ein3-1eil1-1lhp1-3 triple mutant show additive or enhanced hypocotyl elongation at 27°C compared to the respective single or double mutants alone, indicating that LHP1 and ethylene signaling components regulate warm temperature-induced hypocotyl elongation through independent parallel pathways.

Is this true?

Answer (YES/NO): NO